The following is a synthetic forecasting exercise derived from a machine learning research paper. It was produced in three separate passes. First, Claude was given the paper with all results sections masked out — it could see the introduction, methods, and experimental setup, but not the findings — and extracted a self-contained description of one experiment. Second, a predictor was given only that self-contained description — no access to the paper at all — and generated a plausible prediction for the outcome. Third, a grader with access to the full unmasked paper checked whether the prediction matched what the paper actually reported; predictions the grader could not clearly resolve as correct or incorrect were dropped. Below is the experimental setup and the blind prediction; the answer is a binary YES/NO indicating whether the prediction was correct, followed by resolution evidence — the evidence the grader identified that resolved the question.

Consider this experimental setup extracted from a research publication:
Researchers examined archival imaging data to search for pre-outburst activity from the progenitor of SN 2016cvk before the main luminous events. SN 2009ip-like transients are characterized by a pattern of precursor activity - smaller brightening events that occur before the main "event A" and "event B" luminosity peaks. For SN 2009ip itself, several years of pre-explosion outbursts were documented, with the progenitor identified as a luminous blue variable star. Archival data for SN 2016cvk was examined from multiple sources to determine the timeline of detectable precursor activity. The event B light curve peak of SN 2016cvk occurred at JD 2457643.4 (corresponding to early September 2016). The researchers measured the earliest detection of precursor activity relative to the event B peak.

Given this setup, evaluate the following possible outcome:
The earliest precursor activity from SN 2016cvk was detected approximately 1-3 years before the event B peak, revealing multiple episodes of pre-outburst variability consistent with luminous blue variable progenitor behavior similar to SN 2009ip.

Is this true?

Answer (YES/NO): NO